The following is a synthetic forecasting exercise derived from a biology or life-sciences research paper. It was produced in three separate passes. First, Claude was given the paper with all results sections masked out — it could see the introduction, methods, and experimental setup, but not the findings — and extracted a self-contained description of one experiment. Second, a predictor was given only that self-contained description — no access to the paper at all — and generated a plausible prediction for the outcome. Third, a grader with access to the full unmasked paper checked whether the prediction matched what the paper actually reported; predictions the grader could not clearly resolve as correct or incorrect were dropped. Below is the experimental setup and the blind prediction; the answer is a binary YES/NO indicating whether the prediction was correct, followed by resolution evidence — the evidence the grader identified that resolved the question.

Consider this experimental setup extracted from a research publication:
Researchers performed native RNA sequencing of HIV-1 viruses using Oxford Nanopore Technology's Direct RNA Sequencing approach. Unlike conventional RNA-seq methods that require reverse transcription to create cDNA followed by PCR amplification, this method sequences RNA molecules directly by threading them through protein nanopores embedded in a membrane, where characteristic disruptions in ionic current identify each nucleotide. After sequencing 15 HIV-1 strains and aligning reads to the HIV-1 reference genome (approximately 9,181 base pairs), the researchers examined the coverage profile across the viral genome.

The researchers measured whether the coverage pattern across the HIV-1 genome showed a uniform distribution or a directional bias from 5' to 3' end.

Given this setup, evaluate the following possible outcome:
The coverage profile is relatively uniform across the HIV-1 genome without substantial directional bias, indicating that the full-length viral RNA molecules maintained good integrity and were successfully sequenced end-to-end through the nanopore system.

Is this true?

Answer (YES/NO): NO